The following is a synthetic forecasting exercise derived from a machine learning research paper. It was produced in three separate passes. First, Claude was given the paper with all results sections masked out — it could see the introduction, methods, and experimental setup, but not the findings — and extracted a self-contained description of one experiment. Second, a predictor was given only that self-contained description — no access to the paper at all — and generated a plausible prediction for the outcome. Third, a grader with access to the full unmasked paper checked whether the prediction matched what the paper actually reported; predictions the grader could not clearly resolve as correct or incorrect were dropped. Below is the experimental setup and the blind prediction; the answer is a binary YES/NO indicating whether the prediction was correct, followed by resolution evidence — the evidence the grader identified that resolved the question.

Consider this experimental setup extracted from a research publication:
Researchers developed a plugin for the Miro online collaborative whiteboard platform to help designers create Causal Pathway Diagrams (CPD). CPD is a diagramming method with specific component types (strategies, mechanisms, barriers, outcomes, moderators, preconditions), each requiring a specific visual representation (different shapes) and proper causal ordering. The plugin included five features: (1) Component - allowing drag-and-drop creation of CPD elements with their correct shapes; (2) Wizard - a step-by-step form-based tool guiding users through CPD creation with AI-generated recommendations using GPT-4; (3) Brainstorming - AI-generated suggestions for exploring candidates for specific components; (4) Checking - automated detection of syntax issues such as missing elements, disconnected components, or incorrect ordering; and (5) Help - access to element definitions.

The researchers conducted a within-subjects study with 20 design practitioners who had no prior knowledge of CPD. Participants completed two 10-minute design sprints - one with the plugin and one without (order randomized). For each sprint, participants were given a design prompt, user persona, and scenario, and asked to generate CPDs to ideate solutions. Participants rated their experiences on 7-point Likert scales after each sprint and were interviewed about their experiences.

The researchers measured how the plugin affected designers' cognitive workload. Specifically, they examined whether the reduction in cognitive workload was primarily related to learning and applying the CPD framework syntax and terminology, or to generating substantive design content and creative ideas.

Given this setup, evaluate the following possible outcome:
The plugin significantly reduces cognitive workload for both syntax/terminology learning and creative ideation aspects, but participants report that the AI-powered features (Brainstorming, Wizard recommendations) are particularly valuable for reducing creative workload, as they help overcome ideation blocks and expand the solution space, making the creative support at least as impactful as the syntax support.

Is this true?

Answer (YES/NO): YES